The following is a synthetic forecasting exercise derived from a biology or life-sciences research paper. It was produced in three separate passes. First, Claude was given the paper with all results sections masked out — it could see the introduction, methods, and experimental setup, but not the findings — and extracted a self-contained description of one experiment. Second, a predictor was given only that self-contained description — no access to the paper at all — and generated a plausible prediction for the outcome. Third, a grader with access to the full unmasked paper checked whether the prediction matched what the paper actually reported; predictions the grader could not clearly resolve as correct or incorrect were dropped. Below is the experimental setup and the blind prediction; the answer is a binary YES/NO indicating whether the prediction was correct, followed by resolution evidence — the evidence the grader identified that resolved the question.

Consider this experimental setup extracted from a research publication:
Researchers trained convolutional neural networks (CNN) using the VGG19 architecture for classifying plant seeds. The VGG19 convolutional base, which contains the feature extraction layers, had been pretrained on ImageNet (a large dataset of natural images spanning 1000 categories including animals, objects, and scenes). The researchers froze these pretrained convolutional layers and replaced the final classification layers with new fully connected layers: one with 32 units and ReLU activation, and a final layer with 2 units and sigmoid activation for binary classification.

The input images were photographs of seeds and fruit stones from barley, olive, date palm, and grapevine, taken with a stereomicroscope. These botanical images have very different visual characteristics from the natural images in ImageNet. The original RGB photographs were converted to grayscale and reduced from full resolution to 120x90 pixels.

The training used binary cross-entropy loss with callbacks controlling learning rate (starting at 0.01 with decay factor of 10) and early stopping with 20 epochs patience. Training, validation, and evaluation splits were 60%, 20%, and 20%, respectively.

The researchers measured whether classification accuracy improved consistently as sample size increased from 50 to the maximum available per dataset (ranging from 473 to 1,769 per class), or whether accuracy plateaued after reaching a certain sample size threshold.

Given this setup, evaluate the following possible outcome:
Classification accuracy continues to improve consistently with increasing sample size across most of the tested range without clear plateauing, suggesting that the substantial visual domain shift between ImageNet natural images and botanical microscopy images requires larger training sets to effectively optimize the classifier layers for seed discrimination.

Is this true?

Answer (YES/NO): YES